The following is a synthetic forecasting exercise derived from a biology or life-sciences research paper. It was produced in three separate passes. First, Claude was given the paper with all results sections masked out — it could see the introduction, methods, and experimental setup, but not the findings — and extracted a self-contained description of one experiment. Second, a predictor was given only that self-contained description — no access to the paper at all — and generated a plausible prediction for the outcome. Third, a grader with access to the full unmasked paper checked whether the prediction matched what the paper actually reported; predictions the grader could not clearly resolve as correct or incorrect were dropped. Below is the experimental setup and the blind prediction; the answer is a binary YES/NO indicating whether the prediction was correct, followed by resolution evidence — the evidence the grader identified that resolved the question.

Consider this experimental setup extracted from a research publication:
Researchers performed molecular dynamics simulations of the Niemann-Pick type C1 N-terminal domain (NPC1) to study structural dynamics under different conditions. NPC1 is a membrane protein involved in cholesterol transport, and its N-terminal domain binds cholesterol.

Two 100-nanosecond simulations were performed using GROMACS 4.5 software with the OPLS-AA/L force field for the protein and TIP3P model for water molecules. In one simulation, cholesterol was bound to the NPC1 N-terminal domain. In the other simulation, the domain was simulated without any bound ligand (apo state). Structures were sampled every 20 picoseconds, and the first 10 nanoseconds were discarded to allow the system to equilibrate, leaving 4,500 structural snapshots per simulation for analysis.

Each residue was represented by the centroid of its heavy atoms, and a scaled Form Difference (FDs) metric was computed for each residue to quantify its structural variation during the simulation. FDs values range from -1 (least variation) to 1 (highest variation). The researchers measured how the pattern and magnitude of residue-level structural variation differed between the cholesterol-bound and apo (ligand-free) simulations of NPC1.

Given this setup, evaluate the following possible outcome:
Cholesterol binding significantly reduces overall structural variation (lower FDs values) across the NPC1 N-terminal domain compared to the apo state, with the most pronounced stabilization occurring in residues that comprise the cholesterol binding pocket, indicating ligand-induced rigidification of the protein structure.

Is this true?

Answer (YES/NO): YES